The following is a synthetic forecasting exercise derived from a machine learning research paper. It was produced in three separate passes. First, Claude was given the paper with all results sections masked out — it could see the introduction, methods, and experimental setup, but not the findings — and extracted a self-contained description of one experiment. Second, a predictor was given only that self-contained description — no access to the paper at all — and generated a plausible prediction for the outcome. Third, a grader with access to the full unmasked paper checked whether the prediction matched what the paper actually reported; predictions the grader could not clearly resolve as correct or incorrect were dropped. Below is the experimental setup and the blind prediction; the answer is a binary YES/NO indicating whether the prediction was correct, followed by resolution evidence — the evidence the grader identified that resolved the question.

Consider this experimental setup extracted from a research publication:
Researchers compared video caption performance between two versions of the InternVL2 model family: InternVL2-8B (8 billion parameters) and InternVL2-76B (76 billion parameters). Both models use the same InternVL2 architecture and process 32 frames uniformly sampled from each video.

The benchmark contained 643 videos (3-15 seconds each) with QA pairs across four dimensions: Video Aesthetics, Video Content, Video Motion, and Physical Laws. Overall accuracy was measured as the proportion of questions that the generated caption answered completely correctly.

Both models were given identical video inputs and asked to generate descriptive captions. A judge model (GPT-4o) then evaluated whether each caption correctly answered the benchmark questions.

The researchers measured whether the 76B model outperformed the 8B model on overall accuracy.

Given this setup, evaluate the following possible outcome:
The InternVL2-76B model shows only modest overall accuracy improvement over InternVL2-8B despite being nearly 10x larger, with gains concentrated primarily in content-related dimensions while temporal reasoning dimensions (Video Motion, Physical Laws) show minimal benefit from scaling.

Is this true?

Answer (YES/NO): NO